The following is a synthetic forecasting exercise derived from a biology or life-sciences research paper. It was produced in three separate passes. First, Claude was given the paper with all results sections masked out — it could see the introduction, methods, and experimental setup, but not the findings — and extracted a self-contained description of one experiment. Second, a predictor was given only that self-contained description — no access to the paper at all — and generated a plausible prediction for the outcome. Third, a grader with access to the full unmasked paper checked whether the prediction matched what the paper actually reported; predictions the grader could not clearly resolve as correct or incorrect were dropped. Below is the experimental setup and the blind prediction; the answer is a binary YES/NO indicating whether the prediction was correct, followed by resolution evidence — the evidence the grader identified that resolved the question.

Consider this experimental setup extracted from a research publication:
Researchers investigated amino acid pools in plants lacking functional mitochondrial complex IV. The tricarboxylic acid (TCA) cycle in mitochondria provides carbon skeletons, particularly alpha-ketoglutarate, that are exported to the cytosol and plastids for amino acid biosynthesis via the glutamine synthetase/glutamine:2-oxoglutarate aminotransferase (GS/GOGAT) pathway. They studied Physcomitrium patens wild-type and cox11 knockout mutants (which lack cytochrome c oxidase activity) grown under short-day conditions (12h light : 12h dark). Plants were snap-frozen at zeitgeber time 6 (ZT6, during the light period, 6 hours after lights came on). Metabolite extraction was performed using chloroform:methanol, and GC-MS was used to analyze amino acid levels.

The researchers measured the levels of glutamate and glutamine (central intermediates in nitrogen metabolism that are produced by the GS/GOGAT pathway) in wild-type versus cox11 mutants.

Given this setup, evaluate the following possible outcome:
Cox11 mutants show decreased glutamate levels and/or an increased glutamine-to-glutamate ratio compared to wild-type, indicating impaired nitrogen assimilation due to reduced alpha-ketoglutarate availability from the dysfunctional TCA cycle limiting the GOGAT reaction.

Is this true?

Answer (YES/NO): NO